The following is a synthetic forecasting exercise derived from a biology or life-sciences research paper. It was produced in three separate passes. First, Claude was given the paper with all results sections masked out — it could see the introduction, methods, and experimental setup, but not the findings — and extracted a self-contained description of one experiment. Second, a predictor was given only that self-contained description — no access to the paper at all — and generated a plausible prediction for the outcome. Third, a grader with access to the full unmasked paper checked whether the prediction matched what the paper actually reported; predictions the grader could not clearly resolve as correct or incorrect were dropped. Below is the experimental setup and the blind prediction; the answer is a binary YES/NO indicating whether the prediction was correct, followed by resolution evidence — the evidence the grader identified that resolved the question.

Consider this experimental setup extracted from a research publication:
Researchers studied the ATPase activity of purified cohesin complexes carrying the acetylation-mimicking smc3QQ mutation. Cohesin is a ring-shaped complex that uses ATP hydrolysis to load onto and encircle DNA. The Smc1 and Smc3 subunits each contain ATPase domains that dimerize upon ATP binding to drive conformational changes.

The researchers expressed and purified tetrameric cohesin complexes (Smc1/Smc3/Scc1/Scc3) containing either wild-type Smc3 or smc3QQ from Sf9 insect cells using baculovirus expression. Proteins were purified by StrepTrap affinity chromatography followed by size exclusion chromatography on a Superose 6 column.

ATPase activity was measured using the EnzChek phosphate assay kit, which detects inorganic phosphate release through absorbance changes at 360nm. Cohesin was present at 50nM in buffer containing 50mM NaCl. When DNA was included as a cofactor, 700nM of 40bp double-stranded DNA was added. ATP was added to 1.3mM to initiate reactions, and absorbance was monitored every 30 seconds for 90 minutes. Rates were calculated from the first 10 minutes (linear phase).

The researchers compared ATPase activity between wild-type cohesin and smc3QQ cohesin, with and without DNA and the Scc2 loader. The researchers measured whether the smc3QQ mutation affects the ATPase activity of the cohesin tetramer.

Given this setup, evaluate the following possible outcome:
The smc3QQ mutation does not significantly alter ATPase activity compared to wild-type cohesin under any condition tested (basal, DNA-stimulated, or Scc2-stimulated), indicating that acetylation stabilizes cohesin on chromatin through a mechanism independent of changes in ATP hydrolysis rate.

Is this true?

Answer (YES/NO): NO